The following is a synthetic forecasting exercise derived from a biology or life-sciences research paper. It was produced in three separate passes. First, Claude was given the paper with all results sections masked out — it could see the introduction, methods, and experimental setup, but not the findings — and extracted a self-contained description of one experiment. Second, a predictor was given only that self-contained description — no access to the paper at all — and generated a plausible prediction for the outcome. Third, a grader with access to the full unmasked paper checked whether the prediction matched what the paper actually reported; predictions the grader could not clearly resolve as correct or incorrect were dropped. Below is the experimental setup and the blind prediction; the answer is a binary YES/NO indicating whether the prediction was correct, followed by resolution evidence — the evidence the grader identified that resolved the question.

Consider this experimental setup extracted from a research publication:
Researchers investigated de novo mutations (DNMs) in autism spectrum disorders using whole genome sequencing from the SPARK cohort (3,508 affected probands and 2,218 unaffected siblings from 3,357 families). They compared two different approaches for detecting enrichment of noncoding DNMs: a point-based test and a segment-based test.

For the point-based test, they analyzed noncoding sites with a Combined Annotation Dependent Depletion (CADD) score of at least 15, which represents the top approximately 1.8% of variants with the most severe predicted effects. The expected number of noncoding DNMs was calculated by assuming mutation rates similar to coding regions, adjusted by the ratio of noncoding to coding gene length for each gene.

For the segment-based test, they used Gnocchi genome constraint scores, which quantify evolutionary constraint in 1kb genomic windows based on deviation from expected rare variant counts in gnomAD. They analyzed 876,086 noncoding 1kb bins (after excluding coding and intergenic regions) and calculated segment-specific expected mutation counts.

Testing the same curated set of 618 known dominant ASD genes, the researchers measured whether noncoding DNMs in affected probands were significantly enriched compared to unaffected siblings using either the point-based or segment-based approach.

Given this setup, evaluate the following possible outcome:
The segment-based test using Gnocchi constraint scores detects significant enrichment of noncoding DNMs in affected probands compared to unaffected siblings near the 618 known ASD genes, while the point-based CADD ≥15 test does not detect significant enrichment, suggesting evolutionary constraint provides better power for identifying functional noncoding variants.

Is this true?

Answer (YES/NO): NO